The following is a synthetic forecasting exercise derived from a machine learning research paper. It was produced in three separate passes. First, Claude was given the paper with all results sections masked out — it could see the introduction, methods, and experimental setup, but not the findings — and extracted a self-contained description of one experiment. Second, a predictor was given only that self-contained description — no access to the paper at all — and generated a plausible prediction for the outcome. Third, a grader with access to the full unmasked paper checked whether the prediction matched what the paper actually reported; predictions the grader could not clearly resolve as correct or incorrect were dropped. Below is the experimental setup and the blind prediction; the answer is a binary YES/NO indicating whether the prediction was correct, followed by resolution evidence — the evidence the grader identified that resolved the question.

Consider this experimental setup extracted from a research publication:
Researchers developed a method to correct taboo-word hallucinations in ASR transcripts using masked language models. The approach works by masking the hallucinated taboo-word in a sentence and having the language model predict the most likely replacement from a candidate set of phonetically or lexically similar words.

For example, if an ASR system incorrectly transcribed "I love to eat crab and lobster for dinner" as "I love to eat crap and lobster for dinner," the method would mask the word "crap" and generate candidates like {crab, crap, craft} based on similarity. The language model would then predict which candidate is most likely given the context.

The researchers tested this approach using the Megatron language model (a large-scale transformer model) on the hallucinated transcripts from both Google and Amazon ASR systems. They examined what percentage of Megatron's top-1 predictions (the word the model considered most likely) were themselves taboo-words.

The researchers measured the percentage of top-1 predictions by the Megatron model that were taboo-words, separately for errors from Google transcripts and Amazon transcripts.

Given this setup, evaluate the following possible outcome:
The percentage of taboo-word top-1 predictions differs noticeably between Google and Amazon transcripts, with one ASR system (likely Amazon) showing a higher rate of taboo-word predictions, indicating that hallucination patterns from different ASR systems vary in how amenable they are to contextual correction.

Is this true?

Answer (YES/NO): NO